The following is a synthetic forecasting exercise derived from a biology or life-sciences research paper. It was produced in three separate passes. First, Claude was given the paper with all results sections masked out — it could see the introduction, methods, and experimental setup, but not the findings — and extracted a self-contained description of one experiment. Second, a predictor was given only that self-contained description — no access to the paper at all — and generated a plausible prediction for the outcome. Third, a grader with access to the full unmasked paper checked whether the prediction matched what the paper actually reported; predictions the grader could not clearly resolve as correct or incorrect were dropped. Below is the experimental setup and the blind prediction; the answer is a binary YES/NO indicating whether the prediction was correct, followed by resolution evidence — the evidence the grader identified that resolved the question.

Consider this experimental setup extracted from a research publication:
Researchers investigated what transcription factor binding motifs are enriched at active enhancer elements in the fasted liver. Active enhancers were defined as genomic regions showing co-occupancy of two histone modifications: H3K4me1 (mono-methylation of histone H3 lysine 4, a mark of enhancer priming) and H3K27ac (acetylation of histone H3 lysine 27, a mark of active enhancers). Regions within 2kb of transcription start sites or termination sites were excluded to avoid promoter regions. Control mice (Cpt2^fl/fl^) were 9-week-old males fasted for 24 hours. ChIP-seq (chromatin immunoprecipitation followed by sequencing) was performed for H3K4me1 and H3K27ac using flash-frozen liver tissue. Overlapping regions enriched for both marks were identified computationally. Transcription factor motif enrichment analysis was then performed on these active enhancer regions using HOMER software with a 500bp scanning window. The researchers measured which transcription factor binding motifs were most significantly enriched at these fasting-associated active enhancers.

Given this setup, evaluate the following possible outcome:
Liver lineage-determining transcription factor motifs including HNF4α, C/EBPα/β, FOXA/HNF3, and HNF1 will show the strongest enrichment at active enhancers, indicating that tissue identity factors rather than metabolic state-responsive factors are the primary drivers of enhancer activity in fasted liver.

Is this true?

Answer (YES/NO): NO